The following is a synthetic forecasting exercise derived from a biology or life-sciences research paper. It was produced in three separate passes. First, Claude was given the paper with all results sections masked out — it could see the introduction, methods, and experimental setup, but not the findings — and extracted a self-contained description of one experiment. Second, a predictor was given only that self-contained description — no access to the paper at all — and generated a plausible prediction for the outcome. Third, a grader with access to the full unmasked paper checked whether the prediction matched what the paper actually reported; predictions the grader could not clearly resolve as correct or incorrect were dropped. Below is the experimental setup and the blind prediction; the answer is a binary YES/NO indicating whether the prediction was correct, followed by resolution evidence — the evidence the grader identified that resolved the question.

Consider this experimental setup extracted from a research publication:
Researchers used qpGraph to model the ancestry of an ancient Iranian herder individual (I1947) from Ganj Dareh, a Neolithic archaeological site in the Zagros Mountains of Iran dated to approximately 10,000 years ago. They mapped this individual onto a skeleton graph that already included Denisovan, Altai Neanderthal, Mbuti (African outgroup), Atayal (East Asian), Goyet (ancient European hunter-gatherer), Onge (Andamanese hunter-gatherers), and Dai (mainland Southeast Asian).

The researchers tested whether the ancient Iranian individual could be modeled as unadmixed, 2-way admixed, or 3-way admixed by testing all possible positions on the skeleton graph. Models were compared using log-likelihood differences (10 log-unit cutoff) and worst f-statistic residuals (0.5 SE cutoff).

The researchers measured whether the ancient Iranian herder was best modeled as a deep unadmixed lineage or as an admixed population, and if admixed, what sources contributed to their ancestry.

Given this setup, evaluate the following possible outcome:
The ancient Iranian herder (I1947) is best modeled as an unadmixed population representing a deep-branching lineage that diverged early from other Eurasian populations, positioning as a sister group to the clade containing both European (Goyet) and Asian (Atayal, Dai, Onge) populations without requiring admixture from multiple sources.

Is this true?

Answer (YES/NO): NO